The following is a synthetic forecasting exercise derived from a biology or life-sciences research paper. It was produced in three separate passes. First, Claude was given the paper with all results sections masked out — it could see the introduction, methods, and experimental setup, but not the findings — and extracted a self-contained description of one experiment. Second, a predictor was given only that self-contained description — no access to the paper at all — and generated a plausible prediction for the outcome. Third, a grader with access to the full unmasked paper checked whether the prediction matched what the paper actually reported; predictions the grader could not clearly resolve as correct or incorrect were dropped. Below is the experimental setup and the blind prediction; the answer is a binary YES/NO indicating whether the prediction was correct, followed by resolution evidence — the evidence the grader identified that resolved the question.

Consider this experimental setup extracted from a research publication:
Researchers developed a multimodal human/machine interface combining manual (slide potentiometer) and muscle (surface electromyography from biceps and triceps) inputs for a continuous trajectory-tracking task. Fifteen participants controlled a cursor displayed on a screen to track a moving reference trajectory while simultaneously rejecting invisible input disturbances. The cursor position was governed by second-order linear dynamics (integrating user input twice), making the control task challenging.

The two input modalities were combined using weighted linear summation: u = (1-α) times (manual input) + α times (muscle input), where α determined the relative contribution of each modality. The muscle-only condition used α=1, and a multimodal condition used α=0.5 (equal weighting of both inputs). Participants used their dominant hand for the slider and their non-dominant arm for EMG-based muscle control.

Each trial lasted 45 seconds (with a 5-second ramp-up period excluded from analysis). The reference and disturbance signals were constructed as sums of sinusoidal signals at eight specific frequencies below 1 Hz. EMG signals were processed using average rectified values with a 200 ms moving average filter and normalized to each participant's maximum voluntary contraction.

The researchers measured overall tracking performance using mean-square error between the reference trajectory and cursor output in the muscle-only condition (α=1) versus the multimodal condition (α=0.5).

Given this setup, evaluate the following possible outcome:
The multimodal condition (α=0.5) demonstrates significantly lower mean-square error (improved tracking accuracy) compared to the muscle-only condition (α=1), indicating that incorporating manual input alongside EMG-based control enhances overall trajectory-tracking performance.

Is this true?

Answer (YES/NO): NO